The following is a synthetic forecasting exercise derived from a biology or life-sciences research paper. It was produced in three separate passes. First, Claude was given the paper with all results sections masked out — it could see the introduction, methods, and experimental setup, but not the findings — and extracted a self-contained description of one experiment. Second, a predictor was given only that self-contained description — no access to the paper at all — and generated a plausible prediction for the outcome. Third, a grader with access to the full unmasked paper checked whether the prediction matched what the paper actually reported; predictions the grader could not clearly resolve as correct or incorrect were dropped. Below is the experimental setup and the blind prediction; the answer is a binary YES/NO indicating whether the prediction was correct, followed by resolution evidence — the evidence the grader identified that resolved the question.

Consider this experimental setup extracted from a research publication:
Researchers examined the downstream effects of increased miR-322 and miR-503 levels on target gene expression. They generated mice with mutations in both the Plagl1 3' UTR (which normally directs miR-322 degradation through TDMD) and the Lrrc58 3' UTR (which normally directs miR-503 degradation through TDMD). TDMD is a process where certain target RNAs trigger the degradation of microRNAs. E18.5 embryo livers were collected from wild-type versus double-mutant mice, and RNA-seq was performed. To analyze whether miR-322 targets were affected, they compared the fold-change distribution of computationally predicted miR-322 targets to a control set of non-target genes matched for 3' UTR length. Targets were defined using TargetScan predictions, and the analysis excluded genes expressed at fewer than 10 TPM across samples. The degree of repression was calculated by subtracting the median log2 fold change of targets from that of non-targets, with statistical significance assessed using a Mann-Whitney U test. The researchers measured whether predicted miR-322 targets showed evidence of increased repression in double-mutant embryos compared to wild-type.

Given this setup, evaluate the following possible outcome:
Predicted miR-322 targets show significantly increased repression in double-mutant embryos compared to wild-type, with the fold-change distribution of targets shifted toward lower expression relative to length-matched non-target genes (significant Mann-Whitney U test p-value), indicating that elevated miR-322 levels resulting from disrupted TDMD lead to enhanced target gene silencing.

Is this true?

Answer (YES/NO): YES